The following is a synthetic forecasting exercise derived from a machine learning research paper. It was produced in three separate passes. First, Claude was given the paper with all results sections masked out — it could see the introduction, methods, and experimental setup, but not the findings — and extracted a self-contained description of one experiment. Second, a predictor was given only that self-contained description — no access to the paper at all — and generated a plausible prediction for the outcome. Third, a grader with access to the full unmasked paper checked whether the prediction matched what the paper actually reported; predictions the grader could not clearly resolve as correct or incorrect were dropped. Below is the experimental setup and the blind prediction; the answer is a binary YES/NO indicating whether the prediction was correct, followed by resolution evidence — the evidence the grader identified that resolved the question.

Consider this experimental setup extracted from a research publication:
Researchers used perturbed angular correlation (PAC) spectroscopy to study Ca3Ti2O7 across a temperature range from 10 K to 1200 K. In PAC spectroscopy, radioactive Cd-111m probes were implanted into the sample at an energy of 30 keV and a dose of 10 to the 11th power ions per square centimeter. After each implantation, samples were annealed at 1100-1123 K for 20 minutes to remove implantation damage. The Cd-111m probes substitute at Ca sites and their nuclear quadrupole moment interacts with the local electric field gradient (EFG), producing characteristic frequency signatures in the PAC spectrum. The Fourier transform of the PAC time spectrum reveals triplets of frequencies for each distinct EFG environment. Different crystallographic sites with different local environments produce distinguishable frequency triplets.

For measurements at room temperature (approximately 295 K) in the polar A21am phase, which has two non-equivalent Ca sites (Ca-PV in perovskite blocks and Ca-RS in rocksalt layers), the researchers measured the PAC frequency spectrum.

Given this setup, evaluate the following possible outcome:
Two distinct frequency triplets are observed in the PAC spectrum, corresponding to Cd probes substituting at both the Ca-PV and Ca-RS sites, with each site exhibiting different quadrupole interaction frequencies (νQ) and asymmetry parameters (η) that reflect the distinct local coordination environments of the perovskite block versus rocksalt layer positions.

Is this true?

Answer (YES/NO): YES